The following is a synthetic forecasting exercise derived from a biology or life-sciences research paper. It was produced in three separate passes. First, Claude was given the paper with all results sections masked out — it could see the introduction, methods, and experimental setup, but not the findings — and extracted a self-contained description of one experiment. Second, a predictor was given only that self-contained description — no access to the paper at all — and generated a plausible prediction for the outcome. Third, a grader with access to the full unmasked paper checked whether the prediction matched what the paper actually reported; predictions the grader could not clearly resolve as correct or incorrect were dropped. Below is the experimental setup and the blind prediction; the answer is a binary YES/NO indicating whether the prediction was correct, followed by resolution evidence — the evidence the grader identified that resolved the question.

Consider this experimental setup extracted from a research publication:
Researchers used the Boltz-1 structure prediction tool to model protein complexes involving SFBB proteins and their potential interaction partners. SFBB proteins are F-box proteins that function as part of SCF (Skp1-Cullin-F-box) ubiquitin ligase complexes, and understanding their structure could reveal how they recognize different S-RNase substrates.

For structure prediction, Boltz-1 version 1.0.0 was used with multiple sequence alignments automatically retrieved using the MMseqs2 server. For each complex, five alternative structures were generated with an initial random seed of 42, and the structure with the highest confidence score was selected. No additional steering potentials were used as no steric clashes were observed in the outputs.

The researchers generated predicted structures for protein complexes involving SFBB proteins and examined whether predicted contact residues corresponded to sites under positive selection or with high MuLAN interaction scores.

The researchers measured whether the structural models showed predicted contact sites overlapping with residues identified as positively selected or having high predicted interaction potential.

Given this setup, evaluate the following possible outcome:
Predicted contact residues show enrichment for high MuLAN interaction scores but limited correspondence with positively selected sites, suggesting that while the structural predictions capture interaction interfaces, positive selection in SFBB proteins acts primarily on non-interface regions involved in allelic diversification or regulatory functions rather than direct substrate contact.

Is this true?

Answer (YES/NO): NO